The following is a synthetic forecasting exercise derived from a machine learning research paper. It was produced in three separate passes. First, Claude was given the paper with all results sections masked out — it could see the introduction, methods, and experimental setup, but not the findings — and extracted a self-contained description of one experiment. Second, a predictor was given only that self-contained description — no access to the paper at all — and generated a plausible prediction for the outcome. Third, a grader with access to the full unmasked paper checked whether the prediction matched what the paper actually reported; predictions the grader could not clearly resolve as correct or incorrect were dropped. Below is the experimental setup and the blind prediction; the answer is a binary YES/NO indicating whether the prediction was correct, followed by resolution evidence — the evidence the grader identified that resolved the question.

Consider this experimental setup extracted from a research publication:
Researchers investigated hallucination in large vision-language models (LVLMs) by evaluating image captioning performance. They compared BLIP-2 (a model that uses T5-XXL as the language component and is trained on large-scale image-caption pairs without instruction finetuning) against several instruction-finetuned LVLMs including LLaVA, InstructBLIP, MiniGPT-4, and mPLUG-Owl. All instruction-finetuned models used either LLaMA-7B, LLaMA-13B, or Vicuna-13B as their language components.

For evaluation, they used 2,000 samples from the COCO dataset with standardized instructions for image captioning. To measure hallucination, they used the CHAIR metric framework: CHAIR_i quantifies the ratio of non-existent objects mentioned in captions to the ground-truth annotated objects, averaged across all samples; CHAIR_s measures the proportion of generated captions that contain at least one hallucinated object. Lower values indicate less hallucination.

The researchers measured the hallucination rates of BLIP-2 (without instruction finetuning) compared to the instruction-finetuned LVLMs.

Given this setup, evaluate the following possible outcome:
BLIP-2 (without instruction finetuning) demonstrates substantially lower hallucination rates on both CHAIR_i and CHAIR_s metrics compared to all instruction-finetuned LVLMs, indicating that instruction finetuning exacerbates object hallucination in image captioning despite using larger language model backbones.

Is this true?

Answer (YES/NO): YES